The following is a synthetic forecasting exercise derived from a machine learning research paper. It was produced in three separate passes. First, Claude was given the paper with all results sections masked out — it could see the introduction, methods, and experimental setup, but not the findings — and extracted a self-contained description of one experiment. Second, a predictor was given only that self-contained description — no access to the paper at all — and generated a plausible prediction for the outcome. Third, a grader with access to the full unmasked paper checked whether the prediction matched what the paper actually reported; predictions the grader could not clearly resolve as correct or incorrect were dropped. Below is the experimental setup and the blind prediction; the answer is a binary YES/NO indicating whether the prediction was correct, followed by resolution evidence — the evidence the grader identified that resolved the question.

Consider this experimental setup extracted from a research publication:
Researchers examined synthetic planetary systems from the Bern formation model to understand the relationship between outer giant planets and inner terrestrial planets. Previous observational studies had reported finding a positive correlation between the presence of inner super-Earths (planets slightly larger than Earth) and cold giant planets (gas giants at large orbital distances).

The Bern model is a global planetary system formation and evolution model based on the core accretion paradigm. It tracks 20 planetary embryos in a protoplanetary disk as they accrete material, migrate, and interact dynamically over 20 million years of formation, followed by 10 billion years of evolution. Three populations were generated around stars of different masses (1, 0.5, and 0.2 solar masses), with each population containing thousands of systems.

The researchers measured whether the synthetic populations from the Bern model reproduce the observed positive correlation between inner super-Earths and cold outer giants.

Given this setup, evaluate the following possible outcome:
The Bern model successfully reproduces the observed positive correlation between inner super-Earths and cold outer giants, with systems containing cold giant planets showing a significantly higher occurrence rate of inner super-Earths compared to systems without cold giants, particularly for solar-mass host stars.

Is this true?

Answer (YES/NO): NO